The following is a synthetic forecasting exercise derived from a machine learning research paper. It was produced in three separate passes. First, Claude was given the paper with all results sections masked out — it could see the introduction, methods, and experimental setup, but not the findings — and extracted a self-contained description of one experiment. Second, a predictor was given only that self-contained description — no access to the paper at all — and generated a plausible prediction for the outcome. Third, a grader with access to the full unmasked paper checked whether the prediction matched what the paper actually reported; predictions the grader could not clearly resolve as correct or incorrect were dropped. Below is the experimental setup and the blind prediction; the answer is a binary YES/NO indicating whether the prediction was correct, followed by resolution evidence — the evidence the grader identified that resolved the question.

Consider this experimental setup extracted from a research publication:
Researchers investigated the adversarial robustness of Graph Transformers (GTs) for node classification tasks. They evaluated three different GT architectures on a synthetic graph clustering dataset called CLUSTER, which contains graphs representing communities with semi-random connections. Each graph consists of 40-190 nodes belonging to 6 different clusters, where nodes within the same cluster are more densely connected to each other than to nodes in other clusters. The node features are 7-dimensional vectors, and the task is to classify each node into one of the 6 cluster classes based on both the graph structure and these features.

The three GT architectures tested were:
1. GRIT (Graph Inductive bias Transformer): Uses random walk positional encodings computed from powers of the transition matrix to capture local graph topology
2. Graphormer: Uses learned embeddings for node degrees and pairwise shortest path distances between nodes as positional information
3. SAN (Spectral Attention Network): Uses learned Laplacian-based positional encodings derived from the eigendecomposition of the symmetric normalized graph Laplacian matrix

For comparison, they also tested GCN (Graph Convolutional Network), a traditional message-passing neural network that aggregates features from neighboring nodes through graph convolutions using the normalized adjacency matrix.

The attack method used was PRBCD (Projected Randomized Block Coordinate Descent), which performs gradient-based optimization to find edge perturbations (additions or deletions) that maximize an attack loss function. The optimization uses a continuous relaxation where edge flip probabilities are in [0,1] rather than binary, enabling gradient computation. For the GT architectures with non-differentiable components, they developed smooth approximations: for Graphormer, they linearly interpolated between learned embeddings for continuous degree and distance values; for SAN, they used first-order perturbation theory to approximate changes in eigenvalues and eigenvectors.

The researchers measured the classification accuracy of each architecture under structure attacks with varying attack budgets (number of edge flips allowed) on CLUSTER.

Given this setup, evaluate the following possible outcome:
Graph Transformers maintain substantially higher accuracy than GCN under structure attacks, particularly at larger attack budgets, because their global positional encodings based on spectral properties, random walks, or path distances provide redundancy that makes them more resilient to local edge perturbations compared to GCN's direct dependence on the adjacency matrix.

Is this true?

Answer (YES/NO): NO